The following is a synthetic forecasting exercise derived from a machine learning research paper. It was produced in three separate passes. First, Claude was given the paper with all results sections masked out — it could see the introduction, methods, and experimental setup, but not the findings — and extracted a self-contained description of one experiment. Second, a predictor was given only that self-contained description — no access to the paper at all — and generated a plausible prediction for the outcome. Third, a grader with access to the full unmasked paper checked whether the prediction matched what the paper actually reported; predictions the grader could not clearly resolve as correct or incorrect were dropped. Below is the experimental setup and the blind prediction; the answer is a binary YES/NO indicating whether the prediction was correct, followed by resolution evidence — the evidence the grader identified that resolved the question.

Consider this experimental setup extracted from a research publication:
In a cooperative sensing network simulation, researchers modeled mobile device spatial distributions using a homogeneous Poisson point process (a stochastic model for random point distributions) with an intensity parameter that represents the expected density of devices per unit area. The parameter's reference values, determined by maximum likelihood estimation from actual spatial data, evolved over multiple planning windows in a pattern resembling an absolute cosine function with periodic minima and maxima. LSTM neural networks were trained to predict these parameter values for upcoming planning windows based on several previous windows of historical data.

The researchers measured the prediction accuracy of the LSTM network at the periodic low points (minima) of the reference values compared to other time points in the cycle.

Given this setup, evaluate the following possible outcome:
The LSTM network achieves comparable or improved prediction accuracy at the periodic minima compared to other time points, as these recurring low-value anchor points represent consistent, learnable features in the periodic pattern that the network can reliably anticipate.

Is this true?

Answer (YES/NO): NO